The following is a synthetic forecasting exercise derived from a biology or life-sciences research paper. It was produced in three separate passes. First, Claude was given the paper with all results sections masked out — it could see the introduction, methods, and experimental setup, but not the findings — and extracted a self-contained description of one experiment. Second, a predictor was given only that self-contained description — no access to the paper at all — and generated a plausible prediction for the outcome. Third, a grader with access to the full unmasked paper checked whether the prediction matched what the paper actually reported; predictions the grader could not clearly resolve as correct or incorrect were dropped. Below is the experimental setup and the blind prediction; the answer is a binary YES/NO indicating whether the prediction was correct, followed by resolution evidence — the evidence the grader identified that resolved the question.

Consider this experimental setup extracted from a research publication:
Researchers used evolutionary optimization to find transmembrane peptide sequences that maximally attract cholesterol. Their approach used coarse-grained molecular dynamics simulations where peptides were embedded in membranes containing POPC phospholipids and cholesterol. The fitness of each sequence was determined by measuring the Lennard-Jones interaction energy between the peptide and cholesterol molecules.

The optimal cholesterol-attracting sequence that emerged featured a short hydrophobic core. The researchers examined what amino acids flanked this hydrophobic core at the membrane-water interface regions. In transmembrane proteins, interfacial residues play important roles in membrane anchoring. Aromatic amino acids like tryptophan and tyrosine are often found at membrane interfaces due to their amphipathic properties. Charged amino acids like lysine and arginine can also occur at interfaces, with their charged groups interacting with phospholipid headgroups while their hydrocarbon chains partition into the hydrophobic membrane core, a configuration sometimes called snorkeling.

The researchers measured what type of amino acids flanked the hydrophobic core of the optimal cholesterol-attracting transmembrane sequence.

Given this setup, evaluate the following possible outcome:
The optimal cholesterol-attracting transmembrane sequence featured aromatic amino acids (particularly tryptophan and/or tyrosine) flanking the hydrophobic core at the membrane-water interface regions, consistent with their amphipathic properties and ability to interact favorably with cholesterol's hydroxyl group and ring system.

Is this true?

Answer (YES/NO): NO